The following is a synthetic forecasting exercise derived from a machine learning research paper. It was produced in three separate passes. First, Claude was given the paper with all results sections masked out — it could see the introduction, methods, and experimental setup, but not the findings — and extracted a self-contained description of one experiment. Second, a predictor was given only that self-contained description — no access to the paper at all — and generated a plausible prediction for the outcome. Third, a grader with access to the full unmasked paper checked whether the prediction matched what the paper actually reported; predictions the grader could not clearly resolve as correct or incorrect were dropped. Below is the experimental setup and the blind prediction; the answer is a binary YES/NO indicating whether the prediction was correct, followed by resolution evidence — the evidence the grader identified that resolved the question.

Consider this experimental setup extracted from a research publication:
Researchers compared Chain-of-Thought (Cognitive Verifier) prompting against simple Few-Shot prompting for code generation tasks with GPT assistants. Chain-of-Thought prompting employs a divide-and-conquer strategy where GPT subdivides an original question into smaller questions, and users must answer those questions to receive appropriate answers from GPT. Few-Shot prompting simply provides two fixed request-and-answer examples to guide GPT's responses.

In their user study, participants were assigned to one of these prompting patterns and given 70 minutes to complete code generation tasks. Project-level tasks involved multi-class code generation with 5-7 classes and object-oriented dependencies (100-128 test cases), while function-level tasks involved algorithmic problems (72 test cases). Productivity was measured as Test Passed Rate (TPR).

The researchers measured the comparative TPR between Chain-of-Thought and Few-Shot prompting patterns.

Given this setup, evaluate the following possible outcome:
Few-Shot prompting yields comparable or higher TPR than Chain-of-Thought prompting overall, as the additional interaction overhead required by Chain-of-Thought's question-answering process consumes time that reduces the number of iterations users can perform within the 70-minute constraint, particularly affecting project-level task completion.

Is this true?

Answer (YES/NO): YES